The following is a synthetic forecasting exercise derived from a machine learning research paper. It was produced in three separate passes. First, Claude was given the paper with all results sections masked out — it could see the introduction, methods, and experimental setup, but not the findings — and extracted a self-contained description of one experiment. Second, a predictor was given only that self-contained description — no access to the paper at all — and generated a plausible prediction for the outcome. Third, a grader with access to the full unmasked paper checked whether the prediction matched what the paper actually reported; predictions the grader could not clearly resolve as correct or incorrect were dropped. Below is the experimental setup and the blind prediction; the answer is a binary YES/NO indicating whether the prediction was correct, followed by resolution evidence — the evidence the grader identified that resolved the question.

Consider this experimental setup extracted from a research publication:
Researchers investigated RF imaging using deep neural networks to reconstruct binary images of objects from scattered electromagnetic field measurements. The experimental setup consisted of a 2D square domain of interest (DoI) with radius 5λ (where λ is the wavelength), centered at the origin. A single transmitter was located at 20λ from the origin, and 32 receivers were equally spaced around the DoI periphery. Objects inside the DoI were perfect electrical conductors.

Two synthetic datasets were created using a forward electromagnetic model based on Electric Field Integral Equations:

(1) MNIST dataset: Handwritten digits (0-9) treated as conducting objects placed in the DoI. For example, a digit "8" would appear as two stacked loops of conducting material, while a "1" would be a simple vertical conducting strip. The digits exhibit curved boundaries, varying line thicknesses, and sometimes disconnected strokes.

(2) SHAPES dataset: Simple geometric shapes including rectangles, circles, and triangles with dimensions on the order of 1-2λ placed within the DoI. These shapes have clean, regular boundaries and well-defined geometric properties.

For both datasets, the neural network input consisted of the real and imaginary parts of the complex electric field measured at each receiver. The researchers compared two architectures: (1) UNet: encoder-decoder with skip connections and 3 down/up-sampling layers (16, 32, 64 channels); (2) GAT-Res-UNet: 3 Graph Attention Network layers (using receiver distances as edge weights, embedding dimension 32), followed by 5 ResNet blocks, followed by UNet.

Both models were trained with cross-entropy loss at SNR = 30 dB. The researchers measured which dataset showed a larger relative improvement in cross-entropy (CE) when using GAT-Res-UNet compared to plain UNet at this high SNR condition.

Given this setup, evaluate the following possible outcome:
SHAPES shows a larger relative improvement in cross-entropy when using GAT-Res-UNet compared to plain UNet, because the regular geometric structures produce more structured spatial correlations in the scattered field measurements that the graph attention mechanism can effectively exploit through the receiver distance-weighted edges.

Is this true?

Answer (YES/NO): YES